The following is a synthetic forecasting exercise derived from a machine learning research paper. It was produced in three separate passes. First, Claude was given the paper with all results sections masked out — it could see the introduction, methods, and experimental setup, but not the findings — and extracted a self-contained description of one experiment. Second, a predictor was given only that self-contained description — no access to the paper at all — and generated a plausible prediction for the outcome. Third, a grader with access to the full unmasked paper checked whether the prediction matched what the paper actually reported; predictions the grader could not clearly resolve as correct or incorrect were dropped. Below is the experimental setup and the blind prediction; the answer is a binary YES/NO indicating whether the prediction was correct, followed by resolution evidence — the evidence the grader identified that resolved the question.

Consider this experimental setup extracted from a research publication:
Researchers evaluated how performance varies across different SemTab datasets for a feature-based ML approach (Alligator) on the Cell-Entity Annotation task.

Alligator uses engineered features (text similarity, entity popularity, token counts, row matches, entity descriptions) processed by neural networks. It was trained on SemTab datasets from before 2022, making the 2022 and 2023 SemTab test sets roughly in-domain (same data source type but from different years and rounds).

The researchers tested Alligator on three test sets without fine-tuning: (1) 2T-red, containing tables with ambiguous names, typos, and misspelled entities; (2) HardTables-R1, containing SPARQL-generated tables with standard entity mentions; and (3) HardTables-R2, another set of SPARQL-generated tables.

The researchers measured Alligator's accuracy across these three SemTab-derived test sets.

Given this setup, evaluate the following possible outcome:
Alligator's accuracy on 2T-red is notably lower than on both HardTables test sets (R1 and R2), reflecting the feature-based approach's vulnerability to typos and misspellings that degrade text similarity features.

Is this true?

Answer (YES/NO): YES